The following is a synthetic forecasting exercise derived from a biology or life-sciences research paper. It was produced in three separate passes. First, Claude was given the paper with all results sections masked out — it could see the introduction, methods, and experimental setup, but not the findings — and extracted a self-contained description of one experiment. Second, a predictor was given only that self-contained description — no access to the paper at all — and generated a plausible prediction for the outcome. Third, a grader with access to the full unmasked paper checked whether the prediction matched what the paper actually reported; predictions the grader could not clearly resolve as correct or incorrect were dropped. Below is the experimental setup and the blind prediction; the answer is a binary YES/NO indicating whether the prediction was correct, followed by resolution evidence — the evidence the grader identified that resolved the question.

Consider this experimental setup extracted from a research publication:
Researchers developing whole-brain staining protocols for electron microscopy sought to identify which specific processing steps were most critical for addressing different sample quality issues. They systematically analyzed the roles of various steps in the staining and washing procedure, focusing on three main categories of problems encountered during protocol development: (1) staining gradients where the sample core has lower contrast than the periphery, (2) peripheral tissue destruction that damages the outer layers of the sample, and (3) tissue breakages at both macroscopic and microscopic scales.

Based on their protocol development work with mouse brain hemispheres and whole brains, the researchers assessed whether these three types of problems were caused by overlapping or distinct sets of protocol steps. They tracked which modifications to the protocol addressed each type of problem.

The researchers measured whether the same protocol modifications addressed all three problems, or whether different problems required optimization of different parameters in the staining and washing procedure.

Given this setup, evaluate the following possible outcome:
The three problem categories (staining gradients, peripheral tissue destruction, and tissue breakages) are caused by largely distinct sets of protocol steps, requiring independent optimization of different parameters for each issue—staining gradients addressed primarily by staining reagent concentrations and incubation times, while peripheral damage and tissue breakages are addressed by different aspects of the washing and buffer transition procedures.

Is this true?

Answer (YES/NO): NO